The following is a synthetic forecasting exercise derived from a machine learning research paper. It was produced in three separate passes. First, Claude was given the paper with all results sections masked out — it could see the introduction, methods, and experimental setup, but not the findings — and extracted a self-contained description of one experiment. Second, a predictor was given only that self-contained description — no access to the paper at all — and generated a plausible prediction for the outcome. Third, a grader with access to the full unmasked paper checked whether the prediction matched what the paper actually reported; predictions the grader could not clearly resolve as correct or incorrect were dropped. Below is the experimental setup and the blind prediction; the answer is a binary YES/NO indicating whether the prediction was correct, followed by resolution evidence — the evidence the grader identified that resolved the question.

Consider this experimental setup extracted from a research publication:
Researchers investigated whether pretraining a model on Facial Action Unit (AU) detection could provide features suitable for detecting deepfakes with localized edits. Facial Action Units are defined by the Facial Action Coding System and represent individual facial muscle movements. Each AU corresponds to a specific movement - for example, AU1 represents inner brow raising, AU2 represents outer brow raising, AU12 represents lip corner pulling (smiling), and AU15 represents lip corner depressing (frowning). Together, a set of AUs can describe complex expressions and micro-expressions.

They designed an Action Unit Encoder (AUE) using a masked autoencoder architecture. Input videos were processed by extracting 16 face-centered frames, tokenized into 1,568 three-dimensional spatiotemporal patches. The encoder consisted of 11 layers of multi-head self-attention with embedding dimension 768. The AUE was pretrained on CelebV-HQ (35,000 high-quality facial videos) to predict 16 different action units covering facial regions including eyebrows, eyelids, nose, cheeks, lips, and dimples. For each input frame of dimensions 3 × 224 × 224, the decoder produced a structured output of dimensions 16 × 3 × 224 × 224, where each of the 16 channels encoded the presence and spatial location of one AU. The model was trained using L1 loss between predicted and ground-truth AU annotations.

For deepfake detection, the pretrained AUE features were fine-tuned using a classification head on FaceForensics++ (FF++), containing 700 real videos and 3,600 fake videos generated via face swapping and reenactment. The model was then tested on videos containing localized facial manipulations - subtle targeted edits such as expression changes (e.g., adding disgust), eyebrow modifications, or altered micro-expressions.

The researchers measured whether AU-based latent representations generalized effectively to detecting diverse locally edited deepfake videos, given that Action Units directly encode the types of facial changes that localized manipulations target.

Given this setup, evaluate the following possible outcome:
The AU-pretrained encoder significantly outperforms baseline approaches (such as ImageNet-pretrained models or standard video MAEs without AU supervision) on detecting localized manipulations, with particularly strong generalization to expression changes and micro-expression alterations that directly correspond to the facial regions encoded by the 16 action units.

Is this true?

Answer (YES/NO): NO